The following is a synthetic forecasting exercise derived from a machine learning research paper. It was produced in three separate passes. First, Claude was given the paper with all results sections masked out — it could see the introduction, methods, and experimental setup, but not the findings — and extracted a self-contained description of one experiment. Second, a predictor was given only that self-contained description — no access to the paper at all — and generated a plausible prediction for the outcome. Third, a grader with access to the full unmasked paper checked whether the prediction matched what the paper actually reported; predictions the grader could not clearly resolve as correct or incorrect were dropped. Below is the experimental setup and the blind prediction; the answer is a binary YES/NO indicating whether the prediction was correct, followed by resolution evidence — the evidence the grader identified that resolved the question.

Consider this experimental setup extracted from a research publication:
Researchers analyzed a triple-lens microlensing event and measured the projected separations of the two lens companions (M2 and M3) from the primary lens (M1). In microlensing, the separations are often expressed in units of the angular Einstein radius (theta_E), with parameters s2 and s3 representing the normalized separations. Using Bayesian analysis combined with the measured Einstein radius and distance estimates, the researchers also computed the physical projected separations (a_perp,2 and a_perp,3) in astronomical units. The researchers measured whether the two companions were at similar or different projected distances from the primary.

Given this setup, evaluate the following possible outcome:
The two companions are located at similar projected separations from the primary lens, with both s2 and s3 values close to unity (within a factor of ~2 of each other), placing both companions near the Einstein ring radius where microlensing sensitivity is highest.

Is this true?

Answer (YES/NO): YES